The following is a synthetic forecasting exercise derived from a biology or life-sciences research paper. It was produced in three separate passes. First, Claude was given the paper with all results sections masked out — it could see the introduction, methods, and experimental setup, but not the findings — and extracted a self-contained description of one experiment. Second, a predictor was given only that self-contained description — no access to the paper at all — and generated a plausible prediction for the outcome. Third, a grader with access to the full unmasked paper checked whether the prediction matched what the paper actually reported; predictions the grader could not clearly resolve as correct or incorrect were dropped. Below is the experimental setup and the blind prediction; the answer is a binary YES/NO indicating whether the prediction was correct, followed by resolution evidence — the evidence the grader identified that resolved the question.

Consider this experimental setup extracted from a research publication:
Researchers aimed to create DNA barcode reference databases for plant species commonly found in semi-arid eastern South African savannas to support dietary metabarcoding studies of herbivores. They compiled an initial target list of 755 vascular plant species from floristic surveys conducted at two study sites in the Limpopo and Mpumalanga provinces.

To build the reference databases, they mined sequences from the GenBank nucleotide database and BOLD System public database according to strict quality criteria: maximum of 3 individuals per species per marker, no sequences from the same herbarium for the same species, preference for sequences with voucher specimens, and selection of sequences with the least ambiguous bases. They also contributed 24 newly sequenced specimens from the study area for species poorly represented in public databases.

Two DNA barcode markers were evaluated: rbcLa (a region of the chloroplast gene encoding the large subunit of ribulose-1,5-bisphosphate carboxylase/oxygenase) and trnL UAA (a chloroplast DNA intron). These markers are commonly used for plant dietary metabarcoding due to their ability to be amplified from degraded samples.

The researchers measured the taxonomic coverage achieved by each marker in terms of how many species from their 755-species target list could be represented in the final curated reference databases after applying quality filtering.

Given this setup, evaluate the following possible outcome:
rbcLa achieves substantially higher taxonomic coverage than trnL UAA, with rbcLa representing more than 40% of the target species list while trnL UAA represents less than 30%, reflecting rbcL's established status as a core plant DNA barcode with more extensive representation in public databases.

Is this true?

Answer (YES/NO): NO